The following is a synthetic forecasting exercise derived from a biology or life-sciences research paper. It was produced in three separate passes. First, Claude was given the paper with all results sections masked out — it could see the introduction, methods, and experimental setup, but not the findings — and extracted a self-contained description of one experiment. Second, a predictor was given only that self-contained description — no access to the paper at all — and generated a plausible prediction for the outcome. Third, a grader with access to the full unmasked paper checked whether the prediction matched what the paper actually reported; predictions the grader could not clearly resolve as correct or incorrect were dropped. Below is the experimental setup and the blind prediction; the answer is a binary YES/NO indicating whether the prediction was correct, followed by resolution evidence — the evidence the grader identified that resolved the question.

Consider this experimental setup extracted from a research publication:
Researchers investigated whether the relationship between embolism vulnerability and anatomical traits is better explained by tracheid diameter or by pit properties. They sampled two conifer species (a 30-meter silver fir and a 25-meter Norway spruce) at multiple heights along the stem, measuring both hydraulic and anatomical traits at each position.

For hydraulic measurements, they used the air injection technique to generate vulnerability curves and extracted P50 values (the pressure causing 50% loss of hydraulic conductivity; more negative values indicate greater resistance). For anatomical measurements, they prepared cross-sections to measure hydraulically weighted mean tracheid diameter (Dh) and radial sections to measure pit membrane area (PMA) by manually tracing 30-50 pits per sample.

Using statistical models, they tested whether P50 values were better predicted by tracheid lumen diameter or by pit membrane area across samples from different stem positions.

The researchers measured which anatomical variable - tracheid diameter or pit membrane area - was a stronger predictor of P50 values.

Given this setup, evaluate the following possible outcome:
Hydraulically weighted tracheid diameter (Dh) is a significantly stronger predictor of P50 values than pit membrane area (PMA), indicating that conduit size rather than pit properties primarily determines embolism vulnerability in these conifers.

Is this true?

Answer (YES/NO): NO